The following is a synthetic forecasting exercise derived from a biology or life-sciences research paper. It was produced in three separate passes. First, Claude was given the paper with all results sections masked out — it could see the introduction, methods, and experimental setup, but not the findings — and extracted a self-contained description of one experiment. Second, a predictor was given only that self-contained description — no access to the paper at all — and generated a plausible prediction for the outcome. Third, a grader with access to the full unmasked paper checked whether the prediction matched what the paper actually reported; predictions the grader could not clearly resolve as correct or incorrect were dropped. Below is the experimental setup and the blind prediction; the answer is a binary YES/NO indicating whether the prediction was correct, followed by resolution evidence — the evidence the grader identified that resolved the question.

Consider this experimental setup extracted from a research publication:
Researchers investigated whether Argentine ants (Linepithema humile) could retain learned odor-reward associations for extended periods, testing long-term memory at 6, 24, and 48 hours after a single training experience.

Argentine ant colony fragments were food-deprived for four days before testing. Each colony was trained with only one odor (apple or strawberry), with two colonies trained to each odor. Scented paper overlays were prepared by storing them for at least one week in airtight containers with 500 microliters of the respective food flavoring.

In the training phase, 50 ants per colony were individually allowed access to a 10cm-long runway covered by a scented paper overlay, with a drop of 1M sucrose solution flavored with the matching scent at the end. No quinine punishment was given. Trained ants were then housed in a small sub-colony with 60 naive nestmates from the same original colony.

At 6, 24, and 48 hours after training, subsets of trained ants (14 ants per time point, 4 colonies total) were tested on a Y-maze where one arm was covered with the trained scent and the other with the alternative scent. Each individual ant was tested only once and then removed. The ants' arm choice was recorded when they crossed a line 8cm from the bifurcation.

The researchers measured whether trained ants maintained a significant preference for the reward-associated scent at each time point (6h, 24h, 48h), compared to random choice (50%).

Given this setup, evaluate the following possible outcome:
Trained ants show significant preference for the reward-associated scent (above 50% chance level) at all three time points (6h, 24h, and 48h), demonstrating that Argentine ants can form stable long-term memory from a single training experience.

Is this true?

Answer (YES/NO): YES